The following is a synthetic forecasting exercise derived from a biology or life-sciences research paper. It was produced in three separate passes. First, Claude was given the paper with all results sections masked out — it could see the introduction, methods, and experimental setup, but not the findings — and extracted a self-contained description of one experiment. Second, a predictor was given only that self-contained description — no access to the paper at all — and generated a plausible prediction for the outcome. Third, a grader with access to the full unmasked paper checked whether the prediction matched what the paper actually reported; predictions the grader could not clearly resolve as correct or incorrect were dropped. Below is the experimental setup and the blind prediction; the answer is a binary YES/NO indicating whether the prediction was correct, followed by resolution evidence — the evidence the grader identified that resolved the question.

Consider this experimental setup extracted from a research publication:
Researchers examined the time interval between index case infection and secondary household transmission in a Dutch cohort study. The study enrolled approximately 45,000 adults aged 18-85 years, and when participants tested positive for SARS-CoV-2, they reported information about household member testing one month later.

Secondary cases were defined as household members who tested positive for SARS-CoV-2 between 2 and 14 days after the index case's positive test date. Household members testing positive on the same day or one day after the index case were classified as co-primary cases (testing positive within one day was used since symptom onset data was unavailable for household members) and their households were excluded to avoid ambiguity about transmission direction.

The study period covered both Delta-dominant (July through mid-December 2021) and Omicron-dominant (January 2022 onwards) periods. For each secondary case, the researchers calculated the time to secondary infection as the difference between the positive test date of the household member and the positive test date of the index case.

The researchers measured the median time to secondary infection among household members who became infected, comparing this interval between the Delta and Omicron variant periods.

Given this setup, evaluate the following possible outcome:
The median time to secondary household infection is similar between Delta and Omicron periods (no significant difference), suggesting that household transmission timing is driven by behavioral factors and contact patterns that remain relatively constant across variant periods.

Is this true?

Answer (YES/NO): YES